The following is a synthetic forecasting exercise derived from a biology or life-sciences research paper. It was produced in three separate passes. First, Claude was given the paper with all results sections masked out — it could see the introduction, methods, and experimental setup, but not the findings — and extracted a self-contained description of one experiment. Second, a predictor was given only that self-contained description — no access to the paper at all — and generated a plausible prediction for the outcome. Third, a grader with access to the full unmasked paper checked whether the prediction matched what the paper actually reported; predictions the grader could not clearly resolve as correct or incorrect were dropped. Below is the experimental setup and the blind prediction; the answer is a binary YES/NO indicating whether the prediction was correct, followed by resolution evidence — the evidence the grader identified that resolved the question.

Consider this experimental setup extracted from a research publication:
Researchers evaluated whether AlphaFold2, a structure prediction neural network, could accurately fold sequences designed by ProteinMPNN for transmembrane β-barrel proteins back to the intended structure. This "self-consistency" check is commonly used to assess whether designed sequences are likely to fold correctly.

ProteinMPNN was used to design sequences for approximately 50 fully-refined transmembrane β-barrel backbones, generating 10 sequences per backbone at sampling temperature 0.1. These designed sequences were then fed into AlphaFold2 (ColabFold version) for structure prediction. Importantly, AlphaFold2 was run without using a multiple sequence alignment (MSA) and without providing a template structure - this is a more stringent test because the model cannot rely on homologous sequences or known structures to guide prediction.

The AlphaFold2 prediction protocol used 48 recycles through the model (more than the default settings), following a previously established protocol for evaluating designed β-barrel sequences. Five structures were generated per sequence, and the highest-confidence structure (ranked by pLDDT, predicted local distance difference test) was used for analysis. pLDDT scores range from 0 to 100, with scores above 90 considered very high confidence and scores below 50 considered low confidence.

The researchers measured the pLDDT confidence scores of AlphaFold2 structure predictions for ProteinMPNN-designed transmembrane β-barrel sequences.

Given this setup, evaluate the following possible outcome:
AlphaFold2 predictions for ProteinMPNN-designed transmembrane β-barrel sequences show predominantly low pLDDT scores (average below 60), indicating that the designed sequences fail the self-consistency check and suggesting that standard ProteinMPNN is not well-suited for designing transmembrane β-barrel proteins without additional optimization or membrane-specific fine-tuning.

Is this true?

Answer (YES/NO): NO